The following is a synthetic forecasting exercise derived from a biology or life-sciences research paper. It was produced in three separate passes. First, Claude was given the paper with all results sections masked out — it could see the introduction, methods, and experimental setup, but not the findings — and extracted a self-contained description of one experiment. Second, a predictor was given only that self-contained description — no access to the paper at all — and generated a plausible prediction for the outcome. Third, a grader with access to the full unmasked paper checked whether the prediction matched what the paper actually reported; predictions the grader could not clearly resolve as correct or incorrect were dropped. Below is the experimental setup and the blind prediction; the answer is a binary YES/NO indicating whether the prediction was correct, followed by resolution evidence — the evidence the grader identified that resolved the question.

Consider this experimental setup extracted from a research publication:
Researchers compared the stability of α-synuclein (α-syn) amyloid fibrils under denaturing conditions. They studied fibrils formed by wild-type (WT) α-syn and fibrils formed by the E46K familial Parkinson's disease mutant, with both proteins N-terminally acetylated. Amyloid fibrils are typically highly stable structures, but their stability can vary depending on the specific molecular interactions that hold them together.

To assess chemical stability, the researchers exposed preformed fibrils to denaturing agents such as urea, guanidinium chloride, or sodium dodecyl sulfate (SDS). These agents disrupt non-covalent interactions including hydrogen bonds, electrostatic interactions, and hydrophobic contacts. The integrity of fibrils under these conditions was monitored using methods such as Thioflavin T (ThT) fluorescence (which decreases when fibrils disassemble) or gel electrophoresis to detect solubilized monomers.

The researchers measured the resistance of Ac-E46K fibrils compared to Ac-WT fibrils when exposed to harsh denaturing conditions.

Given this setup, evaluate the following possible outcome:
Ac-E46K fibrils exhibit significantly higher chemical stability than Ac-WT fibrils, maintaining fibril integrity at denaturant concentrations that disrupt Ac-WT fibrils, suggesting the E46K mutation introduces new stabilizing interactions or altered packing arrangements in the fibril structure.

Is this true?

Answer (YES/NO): NO